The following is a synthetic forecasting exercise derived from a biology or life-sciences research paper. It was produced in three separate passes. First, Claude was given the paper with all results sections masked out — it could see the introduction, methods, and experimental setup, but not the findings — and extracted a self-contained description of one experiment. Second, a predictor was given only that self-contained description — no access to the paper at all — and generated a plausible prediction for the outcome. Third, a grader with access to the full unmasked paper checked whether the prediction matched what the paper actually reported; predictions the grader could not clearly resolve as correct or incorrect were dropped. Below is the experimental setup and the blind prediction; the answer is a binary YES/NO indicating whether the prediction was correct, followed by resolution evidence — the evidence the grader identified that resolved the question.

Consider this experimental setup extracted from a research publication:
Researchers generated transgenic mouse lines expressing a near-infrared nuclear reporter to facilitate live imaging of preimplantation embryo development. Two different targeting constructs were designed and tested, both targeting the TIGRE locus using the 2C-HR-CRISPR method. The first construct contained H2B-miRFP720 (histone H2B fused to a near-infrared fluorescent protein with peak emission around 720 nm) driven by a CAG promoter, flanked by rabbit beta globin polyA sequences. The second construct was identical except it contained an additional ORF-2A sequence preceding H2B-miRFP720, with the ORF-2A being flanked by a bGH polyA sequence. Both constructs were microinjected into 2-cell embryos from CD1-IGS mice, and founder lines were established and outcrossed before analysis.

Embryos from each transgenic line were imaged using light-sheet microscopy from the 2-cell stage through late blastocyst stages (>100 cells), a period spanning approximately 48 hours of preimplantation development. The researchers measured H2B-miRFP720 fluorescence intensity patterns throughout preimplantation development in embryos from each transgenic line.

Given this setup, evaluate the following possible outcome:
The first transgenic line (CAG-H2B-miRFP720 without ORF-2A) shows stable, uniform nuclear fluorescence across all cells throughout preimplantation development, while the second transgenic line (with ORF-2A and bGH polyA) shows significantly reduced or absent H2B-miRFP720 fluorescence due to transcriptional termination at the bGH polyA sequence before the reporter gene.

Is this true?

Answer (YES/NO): NO